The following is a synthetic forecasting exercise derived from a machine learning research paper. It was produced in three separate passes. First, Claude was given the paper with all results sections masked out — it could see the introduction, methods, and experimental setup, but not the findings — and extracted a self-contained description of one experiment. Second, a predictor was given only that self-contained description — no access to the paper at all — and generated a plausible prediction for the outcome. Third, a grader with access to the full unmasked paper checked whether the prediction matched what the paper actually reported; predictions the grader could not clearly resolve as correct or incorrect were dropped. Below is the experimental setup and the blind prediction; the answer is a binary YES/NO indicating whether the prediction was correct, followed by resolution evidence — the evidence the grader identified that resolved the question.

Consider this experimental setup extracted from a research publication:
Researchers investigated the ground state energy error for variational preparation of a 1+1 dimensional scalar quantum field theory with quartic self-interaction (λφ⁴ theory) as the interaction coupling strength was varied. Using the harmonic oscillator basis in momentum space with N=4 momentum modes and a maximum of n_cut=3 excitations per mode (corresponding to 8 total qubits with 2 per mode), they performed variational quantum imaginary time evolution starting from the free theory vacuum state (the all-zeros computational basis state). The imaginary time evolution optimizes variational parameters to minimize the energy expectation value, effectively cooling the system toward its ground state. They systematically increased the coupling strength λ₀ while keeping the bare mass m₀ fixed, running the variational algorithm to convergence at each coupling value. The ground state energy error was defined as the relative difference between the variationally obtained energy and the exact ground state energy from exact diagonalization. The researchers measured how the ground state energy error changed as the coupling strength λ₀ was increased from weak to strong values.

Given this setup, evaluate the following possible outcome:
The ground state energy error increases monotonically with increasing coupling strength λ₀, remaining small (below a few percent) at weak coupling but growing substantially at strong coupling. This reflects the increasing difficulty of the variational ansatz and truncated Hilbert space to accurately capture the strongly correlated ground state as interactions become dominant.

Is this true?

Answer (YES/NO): NO